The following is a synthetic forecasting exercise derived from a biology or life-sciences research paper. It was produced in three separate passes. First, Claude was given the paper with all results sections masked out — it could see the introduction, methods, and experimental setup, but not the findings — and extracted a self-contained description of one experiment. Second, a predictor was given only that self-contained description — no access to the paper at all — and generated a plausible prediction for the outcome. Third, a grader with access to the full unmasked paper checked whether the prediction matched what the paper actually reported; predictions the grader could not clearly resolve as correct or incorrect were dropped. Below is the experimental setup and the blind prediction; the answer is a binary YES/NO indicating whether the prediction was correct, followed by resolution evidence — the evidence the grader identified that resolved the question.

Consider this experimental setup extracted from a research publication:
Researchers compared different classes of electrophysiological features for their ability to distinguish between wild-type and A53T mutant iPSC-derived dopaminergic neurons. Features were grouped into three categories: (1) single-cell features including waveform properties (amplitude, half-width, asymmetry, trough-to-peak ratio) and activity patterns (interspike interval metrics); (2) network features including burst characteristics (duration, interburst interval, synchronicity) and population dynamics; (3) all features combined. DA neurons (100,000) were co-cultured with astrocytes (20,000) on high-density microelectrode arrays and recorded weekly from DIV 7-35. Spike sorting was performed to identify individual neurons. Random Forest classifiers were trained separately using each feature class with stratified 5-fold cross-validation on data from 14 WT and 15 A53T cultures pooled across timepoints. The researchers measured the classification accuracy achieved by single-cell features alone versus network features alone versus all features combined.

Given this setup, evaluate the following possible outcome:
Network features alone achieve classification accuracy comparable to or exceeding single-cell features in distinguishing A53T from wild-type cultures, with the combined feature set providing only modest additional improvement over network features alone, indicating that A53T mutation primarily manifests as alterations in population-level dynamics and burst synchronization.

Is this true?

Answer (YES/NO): NO